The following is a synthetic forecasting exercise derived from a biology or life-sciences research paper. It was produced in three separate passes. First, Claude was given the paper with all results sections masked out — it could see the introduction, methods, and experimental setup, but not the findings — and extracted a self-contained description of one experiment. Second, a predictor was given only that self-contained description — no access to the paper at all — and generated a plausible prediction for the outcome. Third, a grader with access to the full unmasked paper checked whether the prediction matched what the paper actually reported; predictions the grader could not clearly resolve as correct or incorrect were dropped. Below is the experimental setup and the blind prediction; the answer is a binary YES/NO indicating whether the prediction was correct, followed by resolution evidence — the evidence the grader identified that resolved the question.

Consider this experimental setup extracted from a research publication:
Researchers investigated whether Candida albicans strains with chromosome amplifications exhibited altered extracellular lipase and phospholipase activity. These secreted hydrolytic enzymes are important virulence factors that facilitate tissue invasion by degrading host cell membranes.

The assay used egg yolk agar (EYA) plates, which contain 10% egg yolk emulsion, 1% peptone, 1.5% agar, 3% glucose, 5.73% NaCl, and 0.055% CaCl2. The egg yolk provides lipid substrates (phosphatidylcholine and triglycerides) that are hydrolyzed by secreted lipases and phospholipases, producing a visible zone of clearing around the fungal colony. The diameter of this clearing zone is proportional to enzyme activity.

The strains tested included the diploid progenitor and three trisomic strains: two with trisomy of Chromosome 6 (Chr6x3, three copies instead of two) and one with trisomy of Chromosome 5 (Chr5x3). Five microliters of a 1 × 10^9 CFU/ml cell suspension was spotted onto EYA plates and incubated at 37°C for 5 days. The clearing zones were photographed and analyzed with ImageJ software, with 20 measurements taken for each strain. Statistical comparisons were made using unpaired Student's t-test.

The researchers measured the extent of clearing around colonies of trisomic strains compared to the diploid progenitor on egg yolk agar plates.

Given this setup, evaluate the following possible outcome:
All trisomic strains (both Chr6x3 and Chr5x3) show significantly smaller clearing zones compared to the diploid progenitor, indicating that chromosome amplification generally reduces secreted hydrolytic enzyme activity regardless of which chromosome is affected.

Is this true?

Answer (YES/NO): NO